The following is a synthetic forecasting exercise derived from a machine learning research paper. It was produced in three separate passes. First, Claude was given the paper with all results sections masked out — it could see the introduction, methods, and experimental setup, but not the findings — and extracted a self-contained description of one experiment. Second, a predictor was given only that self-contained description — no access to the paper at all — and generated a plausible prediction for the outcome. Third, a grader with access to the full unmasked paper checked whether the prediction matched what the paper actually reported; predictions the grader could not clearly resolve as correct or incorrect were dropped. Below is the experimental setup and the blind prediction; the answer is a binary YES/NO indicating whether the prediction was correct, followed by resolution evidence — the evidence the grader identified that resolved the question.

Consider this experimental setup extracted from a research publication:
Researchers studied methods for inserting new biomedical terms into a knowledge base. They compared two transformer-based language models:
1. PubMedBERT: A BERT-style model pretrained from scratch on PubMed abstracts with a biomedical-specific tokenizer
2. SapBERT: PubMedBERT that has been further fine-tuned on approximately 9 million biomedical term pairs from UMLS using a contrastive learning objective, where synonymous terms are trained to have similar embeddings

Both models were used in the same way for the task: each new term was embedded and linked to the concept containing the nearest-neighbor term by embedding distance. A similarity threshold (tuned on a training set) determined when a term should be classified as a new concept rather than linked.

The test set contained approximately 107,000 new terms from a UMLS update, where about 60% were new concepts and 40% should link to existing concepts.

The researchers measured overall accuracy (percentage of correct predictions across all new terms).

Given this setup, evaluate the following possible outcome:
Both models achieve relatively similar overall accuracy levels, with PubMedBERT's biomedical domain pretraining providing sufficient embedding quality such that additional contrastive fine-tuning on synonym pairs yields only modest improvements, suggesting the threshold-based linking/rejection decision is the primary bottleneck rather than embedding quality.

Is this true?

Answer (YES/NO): NO